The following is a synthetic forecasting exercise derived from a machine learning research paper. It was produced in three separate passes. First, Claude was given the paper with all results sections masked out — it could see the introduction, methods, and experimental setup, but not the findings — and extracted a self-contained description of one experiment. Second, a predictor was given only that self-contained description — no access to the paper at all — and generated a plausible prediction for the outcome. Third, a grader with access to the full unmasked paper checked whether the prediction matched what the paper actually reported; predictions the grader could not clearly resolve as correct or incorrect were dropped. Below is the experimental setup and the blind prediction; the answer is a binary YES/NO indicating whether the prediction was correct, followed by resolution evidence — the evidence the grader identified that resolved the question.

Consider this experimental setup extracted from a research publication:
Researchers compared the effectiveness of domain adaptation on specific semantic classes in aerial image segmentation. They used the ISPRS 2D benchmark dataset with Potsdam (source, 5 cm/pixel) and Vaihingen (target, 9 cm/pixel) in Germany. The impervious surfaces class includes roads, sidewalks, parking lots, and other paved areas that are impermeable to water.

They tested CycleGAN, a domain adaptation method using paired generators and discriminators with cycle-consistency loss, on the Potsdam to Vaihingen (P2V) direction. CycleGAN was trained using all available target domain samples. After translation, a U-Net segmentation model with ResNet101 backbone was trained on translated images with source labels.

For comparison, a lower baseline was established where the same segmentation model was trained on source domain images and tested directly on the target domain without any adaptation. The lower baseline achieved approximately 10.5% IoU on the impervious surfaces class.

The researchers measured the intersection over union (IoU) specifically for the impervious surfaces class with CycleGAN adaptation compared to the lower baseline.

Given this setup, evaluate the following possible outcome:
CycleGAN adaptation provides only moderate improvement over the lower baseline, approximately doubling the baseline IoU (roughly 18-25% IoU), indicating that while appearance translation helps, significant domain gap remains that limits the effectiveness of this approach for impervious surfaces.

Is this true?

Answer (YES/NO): NO